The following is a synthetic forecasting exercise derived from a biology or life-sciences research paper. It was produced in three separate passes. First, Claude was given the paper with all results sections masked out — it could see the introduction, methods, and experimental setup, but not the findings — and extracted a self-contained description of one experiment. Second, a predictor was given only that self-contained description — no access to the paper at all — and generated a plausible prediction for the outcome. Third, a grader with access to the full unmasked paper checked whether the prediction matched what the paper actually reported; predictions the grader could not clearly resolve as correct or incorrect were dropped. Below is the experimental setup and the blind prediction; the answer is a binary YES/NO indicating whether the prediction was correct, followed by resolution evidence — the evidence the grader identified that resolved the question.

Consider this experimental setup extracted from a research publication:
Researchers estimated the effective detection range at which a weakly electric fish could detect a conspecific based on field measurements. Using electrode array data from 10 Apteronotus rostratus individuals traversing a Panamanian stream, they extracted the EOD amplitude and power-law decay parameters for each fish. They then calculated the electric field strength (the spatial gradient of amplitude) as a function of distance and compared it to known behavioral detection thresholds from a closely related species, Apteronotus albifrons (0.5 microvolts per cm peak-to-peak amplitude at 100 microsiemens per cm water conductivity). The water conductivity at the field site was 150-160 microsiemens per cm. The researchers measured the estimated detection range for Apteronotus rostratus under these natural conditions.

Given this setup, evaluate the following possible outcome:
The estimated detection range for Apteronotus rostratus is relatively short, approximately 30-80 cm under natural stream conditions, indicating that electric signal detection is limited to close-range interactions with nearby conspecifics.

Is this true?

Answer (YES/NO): NO